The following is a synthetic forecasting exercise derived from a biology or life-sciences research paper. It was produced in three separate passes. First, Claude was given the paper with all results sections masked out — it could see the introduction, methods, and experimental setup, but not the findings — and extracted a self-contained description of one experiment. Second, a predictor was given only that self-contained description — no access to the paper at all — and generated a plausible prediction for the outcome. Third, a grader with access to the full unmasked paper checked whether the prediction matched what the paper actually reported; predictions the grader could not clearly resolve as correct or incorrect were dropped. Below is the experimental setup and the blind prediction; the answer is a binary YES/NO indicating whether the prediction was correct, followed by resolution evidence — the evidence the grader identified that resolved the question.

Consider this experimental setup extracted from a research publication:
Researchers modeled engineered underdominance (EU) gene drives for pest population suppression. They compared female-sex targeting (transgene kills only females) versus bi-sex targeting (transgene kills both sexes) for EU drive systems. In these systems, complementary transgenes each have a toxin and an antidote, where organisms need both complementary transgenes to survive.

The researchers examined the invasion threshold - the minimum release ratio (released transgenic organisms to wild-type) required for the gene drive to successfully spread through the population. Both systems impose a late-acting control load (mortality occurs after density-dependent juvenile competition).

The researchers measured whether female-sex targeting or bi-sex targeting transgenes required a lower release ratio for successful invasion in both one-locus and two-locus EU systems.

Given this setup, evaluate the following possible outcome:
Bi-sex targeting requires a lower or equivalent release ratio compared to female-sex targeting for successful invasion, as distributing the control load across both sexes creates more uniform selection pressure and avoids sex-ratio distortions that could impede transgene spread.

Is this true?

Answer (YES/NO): YES